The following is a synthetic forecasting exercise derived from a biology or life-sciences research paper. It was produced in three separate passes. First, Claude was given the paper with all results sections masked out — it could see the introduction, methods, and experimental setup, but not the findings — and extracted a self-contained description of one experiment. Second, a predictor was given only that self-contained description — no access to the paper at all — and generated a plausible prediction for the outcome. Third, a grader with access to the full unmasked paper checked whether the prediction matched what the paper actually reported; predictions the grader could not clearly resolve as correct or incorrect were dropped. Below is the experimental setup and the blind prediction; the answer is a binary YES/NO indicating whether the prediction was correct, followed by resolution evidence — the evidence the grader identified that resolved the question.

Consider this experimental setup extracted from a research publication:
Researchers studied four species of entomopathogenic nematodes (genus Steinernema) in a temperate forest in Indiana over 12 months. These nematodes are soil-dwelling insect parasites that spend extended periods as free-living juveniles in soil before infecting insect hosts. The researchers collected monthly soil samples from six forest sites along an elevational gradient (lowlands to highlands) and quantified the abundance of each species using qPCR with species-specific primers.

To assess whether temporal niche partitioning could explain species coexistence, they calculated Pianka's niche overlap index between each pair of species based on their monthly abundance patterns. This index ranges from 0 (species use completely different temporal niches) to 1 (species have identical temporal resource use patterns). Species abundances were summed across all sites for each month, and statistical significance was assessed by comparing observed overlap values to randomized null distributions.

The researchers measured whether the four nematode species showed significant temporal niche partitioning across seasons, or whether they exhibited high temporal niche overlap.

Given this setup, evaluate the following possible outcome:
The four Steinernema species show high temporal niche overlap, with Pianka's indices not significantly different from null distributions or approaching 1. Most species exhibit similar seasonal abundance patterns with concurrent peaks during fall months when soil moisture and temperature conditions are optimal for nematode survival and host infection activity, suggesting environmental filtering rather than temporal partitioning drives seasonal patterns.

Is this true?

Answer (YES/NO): NO